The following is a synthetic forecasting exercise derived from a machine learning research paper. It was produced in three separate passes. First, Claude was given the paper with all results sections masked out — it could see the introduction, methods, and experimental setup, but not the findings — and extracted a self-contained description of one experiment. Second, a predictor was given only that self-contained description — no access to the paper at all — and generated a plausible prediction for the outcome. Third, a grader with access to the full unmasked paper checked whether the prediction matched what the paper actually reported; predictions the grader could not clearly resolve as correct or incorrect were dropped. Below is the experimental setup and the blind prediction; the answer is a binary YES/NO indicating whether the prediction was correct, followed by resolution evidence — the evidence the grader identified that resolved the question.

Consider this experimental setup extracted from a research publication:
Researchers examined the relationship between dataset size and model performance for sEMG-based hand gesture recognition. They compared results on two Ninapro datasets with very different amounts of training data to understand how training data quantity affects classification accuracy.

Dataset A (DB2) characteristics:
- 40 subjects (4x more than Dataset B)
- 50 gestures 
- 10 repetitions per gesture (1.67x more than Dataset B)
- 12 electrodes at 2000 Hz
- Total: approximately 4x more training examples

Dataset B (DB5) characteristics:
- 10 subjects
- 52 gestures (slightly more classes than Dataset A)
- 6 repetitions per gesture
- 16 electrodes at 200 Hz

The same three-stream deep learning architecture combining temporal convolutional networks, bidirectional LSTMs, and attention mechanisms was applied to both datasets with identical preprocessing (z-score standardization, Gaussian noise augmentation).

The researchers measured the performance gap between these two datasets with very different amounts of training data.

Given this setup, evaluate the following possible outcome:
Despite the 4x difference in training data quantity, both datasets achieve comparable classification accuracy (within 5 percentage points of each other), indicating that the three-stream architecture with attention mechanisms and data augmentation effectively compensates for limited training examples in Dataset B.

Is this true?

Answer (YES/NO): YES